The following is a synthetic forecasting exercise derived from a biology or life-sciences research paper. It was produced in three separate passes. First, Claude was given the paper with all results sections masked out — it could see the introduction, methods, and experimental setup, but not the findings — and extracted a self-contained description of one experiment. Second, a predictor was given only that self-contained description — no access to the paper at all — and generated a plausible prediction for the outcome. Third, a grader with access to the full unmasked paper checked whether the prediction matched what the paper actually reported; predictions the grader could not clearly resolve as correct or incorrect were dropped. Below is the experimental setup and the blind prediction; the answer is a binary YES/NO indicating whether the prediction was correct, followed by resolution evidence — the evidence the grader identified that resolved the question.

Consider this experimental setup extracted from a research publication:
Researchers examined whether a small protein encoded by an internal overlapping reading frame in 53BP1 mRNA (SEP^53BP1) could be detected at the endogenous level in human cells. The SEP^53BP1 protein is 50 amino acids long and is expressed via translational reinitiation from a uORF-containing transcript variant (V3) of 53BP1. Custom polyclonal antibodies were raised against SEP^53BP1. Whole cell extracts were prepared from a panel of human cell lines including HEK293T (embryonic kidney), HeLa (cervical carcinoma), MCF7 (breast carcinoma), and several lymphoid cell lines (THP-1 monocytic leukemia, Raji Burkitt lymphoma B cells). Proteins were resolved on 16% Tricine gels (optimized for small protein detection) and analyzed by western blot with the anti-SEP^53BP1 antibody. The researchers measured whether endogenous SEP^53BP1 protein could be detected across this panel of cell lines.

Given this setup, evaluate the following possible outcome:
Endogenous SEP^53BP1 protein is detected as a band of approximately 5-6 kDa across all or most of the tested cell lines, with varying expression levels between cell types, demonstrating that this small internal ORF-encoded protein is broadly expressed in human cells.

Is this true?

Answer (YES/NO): NO